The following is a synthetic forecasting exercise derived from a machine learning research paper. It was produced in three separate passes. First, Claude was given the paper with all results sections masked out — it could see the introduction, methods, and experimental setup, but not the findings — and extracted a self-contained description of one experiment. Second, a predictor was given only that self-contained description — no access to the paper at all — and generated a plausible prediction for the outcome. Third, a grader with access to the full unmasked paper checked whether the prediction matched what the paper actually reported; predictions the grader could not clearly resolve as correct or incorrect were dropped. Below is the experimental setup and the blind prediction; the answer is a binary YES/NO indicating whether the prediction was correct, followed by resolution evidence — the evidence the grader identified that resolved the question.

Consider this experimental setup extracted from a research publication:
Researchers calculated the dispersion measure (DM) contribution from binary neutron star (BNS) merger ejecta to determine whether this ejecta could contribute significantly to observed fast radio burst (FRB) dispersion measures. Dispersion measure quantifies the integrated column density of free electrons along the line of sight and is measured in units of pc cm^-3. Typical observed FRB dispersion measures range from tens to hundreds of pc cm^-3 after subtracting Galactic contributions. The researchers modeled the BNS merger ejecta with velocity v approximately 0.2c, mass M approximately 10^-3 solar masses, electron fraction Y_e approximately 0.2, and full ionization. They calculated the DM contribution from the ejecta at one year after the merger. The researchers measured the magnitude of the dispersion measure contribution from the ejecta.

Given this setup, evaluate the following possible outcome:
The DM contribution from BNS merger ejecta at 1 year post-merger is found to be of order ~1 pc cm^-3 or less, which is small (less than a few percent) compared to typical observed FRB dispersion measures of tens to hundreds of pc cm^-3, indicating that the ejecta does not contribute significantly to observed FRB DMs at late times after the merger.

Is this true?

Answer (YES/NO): YES